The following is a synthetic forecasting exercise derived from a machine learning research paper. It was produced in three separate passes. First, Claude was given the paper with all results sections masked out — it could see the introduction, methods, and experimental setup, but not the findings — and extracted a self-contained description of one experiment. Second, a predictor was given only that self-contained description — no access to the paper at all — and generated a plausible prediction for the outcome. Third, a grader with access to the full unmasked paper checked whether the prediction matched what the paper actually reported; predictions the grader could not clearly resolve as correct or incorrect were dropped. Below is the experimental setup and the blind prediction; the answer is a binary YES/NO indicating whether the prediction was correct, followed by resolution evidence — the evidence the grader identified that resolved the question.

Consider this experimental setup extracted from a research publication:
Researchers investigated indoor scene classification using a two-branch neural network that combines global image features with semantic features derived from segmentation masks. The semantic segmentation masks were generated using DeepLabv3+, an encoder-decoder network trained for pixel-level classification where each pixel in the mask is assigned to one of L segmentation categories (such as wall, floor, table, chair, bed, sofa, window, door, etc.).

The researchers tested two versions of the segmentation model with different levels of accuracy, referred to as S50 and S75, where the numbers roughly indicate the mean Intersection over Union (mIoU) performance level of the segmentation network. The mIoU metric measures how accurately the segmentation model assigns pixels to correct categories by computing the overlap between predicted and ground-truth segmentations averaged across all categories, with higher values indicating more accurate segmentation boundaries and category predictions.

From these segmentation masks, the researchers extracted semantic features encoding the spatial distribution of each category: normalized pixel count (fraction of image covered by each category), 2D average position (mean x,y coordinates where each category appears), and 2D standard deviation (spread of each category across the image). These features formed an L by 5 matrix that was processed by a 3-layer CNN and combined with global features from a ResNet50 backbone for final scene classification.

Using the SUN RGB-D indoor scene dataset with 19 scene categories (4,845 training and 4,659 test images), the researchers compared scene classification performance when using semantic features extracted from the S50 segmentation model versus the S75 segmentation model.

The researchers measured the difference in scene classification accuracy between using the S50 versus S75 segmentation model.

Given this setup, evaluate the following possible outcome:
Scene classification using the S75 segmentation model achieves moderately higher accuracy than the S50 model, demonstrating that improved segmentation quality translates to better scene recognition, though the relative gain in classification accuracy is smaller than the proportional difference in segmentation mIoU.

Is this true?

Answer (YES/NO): NO